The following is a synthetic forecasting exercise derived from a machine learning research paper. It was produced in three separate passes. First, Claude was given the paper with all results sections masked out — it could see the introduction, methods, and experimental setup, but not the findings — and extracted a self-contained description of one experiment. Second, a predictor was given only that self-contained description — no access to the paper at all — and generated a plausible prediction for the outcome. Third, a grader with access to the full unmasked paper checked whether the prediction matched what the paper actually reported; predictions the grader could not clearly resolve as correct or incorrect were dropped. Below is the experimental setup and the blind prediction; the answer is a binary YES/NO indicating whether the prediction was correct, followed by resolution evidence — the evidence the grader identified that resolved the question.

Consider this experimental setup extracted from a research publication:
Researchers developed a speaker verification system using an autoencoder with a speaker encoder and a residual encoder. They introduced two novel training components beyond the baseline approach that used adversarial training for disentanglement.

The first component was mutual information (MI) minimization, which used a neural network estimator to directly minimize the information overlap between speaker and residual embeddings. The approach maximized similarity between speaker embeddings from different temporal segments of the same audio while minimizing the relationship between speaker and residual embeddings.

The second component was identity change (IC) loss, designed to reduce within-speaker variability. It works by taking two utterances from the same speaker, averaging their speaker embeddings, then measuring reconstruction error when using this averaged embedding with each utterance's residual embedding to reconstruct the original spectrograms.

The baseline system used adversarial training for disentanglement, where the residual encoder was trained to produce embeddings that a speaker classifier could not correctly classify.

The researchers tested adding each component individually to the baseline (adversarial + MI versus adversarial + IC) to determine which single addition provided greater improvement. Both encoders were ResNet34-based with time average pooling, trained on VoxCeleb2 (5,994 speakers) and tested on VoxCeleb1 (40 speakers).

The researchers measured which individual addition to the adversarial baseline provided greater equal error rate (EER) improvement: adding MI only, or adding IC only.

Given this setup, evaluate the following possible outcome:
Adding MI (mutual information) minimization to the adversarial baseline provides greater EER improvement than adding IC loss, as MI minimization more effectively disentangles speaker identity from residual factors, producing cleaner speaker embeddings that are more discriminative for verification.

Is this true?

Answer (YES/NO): NO